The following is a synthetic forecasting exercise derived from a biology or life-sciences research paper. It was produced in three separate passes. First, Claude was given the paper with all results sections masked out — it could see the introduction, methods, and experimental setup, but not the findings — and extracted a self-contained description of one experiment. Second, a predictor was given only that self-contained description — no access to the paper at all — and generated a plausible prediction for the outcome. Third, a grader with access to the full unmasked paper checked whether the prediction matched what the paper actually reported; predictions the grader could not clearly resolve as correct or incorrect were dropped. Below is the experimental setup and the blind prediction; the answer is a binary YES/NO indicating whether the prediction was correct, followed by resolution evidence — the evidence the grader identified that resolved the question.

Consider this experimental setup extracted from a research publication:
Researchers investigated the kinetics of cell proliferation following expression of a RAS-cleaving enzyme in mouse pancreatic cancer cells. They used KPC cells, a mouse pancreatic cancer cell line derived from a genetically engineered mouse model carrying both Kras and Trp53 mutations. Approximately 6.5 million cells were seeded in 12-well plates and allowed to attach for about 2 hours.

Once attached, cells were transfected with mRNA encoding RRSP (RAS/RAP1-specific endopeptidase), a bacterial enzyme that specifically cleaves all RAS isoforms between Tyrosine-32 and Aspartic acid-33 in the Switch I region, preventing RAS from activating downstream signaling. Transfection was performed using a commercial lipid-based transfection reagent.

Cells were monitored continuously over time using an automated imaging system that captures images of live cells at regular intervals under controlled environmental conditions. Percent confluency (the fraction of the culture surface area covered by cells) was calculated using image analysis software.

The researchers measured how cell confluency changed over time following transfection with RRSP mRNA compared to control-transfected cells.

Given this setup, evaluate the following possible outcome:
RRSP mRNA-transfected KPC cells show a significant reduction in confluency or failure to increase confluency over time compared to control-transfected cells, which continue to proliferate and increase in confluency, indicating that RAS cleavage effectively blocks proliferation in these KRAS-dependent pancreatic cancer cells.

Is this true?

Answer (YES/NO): YES